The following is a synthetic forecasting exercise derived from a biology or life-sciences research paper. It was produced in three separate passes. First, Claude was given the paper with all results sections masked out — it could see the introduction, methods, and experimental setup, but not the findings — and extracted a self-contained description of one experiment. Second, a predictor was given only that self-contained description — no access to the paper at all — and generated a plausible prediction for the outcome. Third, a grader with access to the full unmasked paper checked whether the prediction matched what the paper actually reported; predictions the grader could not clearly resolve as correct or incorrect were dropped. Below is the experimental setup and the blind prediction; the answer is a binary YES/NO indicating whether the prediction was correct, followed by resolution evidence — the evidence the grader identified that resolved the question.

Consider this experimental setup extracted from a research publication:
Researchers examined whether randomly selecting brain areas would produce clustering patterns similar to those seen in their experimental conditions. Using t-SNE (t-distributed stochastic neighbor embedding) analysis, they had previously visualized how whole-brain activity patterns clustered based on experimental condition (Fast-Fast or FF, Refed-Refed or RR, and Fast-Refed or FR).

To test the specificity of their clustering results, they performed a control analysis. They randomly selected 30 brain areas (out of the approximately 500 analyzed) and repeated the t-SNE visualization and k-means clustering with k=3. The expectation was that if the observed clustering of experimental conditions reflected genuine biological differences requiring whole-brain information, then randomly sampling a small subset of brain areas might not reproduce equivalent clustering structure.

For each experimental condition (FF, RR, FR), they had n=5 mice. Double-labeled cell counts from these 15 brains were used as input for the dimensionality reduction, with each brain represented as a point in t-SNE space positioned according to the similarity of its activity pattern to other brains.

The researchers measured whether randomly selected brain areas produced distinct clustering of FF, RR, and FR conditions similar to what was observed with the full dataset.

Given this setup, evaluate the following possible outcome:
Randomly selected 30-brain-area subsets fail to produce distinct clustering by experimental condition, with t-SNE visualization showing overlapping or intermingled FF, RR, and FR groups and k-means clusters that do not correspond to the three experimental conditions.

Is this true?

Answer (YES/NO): YES